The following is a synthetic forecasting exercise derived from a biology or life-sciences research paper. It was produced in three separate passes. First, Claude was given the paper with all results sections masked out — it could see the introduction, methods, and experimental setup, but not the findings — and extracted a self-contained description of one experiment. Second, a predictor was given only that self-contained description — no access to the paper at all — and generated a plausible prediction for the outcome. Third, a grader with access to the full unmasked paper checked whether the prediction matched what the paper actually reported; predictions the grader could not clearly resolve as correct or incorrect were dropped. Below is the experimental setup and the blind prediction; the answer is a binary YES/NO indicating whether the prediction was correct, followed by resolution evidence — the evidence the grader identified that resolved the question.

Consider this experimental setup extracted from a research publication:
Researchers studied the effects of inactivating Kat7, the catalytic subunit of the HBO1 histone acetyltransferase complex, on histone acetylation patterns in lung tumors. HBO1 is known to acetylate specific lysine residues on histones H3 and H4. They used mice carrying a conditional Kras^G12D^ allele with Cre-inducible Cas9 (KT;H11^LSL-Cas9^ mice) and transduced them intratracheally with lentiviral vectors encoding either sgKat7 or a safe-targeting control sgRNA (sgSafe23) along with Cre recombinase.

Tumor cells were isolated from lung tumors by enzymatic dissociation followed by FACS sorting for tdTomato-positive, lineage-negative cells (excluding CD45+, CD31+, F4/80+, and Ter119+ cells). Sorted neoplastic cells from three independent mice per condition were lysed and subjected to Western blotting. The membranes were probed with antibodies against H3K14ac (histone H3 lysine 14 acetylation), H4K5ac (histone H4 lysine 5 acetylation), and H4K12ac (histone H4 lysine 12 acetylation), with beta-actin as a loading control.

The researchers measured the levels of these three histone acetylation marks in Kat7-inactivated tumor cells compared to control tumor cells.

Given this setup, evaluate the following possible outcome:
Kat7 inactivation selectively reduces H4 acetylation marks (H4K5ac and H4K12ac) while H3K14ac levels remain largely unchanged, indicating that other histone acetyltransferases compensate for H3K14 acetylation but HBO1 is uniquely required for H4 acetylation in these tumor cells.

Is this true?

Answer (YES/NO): NO